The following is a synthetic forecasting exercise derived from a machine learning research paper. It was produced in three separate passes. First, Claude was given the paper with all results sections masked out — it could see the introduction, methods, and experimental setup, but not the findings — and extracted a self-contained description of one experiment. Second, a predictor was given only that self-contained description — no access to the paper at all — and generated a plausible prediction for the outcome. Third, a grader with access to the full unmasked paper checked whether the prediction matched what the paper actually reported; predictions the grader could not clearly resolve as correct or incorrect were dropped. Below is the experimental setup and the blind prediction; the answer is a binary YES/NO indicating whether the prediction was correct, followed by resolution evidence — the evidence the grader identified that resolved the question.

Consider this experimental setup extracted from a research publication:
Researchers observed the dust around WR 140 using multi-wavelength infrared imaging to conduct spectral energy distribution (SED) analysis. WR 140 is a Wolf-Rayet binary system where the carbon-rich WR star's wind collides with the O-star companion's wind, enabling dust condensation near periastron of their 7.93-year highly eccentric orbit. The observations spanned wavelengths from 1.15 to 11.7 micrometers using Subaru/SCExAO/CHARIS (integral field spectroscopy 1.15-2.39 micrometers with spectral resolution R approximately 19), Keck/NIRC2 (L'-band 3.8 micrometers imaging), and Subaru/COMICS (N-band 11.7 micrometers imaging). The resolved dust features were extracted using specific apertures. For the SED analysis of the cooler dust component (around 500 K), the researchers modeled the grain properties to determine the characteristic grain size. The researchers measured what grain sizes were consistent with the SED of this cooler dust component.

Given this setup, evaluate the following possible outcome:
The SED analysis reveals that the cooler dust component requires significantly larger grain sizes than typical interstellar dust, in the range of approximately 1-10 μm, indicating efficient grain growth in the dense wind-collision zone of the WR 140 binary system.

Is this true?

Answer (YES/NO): NO